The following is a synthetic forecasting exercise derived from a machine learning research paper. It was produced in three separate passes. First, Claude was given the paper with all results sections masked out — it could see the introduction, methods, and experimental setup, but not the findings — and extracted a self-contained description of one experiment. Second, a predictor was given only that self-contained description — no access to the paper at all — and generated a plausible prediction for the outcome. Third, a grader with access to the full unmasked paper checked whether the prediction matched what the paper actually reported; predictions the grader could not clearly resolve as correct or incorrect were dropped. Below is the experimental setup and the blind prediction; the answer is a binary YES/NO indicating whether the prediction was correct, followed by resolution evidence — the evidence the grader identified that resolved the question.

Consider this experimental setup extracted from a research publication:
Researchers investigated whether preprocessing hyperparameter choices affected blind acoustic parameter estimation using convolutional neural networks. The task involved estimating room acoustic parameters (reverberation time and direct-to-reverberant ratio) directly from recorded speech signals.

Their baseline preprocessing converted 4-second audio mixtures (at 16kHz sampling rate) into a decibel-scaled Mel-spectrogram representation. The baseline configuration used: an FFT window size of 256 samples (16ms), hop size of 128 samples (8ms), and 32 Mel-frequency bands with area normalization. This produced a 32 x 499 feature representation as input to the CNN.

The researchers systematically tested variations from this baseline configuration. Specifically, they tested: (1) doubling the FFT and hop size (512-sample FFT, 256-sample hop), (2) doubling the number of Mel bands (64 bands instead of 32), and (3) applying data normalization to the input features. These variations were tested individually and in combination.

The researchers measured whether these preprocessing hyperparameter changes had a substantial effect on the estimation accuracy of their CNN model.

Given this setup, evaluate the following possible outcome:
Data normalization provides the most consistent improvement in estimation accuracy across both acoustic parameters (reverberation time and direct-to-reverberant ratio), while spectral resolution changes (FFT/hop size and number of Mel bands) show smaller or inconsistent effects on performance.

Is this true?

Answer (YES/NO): NO